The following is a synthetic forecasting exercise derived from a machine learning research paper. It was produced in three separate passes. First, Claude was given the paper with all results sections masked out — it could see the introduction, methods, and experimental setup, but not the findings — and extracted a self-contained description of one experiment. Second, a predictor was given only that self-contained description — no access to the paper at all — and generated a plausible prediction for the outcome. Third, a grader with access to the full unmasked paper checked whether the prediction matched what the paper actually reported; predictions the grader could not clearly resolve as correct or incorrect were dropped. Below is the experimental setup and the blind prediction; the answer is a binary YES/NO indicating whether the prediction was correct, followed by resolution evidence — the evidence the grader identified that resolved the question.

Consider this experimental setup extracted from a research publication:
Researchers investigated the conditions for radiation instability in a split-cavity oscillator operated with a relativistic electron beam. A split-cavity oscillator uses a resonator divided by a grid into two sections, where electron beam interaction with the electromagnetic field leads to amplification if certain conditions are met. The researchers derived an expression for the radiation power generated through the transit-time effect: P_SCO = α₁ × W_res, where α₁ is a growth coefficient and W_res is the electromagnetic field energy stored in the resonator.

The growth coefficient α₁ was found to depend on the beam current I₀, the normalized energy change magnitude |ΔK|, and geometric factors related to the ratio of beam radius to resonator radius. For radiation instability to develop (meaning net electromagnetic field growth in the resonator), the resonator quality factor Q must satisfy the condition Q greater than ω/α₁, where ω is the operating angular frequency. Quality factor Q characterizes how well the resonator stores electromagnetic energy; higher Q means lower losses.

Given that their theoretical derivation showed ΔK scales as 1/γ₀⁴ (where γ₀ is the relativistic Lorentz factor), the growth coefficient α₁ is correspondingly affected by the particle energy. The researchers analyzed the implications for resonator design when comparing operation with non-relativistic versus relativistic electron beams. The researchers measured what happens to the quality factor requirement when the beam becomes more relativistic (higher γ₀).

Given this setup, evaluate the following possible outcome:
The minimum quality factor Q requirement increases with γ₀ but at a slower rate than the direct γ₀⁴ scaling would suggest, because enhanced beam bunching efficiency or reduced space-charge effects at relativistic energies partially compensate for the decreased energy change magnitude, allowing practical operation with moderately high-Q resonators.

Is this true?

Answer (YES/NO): NO